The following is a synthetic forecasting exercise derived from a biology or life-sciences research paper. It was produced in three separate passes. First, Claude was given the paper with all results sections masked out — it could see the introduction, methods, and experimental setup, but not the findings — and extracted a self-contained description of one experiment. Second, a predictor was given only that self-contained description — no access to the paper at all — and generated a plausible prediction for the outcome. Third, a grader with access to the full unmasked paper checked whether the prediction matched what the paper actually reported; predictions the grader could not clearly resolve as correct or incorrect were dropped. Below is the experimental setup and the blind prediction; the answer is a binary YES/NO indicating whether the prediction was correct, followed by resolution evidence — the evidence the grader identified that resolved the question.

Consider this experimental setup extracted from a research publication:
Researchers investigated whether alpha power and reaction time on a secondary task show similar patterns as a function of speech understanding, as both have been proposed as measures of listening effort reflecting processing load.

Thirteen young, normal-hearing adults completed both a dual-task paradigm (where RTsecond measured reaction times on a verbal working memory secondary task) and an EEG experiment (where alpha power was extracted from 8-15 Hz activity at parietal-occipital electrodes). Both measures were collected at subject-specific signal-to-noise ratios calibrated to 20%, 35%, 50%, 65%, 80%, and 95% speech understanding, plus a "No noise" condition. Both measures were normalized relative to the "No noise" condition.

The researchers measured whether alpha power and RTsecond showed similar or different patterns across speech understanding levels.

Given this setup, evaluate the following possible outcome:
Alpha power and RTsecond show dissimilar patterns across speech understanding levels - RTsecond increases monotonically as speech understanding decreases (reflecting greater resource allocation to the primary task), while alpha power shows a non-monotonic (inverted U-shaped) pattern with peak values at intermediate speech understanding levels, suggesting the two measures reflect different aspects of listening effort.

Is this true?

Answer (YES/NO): NO